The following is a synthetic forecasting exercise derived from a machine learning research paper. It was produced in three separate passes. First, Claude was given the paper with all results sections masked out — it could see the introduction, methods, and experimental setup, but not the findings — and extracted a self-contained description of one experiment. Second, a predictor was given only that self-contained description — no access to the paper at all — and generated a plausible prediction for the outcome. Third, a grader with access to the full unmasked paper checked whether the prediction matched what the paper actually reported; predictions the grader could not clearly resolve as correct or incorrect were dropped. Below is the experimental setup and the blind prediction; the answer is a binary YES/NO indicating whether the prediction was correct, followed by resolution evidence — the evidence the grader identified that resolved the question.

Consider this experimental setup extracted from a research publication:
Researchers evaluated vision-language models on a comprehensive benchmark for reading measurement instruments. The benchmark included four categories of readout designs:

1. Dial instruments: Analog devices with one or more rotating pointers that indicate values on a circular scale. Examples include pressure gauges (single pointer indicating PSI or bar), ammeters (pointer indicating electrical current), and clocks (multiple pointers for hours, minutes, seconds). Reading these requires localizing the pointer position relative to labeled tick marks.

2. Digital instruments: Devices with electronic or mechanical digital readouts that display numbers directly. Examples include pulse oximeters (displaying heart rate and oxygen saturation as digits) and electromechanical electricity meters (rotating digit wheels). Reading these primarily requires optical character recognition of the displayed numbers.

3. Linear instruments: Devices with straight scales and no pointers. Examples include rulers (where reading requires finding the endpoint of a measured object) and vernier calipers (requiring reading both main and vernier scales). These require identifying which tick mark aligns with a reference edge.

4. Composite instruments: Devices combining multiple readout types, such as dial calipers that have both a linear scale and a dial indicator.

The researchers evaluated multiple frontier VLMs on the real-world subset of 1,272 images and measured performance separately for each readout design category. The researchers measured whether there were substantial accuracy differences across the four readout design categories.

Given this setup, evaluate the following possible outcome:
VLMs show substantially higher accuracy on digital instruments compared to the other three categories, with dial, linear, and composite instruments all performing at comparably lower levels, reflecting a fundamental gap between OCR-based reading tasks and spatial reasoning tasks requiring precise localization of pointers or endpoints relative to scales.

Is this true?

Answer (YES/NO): NO